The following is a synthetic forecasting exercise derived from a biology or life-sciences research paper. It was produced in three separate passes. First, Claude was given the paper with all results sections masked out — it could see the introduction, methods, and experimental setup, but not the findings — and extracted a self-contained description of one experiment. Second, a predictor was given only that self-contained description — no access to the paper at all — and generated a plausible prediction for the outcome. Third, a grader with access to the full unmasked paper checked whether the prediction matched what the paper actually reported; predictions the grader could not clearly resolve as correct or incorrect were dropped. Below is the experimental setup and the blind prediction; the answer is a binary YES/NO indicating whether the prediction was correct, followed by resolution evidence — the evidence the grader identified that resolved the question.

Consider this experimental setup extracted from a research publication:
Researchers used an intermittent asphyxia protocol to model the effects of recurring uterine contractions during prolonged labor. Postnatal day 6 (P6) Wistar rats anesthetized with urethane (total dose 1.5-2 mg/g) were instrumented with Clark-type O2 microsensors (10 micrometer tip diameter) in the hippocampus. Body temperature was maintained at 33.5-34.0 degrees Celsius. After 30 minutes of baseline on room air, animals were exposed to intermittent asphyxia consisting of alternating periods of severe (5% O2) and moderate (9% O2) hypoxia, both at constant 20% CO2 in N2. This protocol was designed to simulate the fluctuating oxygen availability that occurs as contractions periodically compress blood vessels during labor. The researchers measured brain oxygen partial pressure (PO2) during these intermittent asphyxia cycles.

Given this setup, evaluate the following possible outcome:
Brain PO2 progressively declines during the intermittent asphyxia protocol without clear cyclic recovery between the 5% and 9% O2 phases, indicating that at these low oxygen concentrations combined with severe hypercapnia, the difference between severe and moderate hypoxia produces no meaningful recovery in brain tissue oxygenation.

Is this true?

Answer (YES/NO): NO